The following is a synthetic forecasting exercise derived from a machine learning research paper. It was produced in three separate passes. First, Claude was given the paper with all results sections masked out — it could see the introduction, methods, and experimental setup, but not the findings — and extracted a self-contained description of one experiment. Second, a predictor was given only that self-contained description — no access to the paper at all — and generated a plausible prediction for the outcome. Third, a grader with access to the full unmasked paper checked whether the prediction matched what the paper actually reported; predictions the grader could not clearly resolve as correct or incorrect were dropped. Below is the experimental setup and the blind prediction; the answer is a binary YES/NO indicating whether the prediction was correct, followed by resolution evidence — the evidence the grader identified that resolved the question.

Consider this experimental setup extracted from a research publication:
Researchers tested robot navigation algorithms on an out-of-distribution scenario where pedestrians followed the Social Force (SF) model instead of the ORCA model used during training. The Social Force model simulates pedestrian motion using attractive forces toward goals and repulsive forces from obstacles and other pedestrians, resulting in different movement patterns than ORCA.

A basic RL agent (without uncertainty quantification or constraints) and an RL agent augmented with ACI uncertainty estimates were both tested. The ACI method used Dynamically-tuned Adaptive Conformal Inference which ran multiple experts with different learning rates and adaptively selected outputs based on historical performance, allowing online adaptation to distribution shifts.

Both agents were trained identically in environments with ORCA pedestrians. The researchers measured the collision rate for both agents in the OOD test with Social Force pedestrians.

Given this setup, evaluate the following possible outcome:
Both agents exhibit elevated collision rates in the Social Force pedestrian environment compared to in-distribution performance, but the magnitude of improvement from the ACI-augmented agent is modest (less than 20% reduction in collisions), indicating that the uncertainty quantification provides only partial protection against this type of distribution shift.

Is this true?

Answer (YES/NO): NO